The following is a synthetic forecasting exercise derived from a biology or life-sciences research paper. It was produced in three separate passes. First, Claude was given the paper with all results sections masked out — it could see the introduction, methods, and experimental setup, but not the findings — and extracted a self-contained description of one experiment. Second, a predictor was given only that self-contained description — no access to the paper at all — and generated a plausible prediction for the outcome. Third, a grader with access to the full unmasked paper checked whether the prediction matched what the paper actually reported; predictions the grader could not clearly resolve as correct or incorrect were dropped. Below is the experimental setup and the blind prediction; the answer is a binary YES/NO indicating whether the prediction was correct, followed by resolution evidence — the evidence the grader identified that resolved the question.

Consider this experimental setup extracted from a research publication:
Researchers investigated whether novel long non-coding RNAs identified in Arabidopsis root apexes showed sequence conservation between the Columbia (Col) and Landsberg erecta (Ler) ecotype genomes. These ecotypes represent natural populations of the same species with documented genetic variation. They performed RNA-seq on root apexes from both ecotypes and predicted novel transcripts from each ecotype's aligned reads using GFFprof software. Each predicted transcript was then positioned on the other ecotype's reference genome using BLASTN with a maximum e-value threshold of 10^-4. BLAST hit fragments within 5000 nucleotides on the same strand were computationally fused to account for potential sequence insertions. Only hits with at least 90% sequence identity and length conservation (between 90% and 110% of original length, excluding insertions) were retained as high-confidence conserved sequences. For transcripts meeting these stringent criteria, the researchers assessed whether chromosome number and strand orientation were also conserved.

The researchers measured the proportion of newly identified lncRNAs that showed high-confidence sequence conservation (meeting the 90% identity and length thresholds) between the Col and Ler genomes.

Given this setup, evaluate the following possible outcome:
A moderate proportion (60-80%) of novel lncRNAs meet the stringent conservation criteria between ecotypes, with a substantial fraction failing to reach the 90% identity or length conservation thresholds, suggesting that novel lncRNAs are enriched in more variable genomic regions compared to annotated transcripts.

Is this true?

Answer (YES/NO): NO